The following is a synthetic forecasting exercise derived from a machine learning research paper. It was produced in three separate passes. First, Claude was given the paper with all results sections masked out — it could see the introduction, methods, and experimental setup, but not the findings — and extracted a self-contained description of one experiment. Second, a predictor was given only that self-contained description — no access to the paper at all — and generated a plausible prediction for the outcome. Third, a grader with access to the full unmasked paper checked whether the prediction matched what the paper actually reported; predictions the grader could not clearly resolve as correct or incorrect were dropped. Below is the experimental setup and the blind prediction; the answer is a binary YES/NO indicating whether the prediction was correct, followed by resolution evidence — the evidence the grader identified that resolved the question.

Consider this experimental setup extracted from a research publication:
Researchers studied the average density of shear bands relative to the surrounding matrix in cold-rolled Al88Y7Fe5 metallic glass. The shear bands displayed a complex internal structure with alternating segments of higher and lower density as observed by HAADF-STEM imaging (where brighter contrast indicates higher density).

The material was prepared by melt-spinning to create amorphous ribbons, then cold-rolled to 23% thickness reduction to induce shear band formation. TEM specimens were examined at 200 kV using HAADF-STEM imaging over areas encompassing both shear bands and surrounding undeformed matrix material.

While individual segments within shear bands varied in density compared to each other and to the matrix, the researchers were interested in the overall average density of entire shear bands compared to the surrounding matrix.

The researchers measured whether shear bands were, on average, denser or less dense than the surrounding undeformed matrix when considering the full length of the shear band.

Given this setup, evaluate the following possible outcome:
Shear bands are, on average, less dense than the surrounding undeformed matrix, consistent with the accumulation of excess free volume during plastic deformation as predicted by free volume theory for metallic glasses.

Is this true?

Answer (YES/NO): YES